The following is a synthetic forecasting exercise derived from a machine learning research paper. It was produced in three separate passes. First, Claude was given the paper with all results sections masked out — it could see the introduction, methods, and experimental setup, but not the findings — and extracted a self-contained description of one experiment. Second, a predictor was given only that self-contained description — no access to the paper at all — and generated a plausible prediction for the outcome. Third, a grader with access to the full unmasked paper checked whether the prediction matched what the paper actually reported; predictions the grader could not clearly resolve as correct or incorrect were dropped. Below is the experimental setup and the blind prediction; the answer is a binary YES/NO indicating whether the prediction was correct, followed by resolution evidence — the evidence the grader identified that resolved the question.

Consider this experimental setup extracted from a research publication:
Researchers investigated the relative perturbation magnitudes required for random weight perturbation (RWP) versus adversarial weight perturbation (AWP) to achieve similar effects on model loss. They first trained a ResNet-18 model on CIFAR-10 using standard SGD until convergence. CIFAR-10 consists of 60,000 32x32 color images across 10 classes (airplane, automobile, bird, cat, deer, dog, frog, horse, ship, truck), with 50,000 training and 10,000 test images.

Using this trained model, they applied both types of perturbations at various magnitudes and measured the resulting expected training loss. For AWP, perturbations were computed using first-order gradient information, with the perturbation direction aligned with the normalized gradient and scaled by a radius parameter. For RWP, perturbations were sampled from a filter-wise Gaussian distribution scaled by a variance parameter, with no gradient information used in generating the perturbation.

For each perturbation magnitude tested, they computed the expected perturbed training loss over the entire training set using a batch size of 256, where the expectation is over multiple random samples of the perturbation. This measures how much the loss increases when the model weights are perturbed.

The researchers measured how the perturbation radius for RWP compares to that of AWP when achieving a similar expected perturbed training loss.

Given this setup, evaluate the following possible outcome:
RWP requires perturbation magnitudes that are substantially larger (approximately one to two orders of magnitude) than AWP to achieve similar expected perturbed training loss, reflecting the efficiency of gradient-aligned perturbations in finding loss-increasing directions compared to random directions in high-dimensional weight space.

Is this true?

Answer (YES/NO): YES